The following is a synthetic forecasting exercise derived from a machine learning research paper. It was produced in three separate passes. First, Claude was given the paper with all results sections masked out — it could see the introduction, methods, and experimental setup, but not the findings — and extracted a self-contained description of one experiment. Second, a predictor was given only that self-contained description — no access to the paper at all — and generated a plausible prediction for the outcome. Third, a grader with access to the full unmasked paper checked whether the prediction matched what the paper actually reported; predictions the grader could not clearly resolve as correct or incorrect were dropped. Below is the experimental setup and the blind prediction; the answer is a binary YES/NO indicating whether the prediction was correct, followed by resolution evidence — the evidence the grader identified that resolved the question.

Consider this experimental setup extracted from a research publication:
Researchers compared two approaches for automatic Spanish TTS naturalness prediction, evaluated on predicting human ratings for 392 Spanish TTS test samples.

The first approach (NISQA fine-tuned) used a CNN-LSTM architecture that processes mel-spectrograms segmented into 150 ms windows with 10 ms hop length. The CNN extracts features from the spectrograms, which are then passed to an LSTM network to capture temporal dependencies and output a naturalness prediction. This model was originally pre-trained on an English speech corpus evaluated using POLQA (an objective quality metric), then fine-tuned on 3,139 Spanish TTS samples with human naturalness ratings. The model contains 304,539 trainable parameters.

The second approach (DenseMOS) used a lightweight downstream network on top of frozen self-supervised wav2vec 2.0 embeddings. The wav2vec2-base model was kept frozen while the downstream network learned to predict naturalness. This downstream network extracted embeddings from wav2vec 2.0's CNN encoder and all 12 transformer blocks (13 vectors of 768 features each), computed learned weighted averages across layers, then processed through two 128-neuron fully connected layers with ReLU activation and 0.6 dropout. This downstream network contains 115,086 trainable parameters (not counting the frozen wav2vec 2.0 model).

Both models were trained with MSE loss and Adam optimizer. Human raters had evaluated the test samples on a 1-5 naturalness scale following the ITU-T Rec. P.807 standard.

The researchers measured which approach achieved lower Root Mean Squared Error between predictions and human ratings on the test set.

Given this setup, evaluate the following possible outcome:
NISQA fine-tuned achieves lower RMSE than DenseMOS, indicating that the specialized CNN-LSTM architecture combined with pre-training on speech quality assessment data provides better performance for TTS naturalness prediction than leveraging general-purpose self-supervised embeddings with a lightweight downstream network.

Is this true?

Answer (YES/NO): YES